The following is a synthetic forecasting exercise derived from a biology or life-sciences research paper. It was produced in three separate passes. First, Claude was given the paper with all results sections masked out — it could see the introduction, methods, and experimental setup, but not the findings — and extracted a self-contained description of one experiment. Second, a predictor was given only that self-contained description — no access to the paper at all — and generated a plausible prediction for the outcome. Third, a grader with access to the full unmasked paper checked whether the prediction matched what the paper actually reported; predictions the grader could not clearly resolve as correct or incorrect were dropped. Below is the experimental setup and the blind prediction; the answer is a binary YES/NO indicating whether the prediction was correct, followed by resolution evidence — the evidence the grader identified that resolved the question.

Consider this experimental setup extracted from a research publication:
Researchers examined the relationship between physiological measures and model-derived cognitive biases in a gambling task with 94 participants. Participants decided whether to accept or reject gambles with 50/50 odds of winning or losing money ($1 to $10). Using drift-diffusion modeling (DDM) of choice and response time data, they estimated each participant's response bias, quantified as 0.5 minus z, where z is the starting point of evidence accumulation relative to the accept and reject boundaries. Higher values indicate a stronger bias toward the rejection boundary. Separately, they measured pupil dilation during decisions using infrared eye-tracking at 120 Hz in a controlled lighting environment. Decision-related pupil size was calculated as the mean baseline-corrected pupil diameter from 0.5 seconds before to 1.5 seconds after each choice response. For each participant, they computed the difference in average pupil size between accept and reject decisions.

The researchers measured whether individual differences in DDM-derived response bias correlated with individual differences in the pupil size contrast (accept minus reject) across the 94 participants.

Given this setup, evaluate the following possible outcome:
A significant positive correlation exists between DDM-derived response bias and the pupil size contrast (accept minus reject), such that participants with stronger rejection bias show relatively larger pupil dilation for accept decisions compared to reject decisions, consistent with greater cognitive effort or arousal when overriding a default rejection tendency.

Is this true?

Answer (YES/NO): YES